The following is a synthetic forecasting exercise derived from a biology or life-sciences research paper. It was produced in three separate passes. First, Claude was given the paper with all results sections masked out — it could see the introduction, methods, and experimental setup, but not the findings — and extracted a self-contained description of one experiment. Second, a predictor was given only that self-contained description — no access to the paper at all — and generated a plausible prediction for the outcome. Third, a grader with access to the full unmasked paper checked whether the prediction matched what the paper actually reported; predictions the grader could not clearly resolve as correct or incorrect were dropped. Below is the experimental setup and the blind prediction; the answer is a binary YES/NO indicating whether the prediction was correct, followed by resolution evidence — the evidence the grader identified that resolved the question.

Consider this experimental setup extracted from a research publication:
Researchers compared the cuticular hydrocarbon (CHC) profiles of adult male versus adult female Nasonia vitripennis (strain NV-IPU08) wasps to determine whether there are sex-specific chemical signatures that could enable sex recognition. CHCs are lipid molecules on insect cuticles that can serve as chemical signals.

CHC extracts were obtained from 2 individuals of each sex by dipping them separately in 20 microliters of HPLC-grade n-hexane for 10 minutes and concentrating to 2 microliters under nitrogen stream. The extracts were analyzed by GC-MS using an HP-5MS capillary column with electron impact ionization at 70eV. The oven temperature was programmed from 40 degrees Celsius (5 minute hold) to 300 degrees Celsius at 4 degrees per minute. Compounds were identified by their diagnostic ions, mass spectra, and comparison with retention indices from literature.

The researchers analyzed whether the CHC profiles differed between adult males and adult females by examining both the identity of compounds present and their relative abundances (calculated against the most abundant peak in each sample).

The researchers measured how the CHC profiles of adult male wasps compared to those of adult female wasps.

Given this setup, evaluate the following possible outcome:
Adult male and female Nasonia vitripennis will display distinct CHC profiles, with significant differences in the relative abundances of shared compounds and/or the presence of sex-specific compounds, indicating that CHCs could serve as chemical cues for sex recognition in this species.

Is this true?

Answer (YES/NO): YES